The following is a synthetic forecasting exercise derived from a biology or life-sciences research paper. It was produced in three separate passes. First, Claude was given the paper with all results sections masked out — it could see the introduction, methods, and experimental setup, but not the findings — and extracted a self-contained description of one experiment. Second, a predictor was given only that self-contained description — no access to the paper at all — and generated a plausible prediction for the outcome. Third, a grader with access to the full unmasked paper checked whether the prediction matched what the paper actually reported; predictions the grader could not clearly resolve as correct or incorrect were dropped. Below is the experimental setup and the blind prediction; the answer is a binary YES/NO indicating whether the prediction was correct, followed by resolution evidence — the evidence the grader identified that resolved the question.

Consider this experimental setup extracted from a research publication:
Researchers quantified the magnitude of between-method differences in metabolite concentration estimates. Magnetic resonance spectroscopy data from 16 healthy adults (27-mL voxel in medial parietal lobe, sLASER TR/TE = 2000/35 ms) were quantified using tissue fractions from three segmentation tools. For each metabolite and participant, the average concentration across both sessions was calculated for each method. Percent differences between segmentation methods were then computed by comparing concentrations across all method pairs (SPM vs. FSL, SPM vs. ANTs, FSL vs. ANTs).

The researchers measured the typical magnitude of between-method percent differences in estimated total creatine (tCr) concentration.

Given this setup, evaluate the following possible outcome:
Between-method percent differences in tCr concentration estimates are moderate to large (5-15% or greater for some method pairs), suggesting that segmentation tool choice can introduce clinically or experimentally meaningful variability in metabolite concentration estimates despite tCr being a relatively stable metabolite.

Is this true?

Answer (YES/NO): YES